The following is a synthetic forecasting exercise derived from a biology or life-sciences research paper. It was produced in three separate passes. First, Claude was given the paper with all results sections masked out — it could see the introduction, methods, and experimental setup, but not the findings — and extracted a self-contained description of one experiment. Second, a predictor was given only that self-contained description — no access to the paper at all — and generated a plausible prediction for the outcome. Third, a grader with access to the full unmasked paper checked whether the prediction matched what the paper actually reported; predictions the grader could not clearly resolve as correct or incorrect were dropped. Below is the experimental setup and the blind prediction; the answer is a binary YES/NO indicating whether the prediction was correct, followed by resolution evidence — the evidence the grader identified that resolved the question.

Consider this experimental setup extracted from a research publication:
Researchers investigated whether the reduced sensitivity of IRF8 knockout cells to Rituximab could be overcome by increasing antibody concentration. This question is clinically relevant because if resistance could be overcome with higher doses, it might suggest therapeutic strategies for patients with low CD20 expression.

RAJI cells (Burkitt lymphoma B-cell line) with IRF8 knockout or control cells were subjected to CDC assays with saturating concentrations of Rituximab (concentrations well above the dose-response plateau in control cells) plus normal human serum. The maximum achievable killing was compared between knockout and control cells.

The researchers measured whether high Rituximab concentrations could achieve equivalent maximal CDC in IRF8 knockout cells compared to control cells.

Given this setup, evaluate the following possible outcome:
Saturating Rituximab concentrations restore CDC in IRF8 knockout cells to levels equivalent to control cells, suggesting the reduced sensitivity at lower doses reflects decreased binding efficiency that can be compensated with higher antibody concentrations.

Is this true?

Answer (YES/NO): NO